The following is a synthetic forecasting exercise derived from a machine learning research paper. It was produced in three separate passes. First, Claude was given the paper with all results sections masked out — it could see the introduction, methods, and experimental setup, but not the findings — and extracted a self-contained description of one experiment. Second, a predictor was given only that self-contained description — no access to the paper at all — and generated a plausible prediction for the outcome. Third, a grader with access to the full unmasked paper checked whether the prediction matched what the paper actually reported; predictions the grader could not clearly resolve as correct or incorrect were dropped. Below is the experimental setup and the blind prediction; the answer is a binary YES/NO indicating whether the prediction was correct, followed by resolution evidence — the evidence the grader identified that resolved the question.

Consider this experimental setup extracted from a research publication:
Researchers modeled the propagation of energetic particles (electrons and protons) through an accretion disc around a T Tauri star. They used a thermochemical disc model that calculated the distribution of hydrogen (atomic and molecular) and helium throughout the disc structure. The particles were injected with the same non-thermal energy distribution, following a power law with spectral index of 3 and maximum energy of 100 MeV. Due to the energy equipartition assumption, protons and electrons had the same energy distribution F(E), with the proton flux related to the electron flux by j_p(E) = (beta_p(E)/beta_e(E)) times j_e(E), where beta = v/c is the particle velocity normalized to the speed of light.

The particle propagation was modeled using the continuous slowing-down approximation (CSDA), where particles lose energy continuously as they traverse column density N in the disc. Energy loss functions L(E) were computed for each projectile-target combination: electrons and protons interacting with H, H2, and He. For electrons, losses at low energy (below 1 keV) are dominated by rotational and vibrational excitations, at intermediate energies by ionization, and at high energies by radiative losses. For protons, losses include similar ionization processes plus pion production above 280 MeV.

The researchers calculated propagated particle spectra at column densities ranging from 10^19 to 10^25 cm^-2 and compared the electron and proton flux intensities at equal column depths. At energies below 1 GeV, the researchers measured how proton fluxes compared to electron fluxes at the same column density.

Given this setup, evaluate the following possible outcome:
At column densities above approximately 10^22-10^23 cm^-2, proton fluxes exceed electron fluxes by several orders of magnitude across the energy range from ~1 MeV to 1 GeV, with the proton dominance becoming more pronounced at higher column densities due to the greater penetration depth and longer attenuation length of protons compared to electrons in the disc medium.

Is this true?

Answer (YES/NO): NO